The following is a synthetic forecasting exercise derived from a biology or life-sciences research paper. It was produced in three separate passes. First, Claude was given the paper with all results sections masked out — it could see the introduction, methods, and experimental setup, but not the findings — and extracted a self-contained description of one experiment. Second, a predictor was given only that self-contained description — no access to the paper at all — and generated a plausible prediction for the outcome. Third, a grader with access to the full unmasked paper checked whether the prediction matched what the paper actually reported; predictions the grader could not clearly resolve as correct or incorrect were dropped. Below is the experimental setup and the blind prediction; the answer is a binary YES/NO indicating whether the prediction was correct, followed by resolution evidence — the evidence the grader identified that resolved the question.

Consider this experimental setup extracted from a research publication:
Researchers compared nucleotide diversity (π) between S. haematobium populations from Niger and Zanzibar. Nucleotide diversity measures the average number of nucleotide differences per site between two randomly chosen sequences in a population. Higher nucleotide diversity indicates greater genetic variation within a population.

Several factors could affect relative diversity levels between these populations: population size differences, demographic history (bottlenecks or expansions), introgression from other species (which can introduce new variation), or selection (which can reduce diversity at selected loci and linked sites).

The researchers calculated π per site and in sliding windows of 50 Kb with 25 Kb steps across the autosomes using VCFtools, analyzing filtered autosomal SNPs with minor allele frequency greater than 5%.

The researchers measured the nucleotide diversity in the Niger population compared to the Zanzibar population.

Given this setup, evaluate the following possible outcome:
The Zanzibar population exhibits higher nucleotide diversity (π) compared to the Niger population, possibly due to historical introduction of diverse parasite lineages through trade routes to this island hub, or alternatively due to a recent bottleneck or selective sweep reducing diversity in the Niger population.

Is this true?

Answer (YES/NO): NO